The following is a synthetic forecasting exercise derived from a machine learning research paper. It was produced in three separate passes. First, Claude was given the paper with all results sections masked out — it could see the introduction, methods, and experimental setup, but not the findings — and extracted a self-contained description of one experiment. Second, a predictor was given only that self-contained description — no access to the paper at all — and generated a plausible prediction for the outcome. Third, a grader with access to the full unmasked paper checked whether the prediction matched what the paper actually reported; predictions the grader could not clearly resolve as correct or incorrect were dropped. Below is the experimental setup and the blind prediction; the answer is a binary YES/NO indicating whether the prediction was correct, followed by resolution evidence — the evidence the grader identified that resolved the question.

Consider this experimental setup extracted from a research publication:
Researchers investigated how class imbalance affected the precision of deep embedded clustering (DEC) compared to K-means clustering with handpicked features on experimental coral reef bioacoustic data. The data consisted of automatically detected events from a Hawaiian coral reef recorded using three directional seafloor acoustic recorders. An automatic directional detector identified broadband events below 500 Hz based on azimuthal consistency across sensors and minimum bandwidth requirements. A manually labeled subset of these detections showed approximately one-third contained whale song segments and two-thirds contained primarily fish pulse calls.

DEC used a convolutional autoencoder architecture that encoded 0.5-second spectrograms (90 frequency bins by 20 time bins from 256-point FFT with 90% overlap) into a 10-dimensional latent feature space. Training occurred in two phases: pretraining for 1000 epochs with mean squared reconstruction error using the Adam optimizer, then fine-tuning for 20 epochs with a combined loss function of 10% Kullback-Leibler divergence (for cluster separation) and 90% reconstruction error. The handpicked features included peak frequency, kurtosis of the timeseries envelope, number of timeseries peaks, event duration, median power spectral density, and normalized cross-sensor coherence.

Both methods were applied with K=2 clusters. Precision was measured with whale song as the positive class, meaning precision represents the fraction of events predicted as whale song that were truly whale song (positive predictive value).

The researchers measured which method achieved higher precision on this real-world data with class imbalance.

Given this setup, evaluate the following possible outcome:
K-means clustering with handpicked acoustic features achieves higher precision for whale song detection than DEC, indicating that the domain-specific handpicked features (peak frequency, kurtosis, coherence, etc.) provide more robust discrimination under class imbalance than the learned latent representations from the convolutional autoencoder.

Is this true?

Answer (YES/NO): NO